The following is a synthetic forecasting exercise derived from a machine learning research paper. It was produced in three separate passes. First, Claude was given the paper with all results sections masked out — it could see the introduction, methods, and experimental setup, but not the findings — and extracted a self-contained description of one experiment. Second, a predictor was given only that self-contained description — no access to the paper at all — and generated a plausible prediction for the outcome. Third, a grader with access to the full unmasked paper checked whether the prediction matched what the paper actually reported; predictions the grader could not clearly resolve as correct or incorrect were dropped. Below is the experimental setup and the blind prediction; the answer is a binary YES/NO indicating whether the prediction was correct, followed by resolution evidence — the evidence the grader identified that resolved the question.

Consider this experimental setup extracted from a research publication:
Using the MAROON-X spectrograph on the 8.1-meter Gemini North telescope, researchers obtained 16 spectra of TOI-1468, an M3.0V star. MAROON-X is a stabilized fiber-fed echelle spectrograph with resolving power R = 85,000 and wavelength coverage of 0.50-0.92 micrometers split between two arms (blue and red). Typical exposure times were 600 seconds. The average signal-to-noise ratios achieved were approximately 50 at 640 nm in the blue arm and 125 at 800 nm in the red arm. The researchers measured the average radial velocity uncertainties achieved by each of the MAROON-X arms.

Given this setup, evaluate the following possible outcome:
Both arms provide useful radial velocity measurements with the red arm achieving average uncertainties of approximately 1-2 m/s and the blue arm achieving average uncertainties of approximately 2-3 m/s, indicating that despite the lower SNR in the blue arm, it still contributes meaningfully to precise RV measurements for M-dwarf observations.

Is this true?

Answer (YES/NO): NO